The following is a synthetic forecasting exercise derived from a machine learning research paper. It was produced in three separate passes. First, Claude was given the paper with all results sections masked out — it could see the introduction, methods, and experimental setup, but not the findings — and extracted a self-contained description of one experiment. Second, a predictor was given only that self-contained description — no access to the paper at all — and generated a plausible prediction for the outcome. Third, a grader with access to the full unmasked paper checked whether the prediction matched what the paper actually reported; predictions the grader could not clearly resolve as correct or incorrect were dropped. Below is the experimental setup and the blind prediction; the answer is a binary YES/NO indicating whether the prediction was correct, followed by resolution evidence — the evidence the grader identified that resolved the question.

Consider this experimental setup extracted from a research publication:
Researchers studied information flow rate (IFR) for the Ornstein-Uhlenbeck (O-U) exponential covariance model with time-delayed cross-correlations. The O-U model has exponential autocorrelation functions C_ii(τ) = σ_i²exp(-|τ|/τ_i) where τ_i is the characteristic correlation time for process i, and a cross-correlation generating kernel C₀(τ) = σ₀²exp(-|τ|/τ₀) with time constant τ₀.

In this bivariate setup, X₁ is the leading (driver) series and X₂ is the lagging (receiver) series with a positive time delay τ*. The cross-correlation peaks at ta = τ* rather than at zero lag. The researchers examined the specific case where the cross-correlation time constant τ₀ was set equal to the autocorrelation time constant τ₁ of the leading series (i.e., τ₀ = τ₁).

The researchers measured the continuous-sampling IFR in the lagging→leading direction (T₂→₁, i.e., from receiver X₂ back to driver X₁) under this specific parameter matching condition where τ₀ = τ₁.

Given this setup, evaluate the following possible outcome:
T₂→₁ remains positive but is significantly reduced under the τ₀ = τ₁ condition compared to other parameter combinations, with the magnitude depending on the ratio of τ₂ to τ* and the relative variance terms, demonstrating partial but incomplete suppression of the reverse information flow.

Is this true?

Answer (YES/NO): NO